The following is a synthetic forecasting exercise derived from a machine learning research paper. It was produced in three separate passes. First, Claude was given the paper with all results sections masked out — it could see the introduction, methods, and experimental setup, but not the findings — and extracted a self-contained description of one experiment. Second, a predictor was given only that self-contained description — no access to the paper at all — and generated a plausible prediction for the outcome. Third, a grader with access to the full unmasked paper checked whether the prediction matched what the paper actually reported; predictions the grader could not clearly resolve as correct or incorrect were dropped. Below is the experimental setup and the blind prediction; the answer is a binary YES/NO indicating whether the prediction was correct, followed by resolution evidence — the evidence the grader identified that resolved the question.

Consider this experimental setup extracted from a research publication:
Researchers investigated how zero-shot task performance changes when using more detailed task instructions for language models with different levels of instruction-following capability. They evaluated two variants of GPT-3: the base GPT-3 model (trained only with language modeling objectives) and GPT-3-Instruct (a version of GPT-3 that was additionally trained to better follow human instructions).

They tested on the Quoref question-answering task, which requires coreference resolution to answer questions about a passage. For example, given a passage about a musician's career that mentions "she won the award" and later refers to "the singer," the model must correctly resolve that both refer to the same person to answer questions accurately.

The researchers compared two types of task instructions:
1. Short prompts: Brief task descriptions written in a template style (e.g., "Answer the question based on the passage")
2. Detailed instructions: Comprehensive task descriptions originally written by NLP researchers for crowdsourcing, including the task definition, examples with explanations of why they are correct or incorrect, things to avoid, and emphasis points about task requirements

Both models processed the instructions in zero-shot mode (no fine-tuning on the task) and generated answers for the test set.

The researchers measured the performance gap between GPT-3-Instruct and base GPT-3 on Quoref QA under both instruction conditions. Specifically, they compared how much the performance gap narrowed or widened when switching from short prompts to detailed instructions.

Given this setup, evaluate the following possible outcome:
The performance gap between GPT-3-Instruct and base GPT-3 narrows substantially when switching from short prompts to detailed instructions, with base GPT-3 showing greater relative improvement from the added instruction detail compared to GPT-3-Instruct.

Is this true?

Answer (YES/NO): YES